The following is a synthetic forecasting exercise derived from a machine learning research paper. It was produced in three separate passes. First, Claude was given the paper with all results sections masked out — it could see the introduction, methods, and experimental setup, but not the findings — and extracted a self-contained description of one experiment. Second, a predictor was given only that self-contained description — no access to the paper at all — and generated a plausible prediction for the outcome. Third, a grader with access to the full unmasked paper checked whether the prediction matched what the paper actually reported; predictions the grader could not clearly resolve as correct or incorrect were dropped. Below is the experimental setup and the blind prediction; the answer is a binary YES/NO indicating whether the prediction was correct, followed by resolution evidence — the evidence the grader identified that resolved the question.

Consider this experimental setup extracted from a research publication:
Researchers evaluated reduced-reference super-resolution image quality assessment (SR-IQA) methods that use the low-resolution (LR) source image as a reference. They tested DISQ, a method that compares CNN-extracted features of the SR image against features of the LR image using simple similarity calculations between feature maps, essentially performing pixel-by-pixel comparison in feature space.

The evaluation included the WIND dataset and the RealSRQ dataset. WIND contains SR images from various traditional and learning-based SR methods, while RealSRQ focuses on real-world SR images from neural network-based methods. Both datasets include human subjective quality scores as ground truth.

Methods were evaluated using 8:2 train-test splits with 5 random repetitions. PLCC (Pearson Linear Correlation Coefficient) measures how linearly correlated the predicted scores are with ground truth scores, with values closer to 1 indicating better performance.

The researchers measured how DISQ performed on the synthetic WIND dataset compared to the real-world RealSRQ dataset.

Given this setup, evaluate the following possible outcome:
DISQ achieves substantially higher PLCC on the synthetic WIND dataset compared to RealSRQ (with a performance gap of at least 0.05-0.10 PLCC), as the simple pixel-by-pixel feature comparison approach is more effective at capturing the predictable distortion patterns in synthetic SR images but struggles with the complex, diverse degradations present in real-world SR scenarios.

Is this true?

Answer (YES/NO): YES